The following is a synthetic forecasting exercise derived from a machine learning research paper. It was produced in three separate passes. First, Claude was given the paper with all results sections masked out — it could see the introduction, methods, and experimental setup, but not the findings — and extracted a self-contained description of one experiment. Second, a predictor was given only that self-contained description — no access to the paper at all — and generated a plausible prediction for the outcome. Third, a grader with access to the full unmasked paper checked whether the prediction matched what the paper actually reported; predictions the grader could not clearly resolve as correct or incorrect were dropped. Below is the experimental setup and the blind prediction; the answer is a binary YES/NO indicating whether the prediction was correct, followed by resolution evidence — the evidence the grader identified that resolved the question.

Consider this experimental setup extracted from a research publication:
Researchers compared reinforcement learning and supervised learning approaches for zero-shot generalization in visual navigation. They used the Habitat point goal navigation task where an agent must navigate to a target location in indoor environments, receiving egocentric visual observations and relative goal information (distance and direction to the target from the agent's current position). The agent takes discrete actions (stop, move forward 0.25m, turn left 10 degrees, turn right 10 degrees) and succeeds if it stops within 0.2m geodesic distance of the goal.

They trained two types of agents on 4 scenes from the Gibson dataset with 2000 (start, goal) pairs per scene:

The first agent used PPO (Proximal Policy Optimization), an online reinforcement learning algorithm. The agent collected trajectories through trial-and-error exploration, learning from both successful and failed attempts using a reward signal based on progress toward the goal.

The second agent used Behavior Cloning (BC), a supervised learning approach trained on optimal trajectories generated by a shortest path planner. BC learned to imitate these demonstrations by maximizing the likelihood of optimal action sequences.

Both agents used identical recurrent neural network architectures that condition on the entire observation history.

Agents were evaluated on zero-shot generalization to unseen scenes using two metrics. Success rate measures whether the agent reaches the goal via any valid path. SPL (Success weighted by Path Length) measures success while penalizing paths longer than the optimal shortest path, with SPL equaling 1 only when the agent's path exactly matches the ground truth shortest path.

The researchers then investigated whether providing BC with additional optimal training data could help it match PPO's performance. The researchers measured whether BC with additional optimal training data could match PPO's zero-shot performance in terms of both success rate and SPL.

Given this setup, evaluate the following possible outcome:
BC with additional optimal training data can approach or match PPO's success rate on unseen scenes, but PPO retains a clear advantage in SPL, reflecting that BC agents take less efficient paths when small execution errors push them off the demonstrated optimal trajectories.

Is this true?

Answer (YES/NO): NO